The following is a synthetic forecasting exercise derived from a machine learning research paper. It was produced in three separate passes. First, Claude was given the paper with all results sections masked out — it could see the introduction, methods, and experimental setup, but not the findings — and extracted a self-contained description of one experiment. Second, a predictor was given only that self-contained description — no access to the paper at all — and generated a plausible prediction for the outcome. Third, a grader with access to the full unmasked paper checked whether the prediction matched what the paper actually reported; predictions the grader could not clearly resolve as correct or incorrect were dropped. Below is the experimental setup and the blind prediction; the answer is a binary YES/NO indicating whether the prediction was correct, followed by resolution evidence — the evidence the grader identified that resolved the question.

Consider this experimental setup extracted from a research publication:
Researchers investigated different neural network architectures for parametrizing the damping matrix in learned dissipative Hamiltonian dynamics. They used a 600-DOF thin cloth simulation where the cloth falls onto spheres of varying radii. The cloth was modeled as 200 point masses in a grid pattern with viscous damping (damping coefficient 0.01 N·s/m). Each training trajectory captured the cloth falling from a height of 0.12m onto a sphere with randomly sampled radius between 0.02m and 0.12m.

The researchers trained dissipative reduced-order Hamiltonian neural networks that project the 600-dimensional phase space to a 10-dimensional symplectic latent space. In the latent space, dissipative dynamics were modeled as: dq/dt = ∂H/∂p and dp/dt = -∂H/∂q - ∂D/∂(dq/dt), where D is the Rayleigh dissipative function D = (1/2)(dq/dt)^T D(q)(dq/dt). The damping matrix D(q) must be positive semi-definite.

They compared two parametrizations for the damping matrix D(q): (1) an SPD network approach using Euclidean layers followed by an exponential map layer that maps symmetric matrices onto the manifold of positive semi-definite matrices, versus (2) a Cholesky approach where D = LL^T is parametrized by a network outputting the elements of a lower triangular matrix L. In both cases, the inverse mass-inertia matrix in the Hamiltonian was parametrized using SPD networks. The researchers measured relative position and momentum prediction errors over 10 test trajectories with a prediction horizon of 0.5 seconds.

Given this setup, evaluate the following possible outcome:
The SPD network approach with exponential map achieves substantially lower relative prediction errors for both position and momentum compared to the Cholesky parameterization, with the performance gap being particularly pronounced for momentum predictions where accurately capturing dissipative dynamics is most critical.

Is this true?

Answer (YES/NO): NO